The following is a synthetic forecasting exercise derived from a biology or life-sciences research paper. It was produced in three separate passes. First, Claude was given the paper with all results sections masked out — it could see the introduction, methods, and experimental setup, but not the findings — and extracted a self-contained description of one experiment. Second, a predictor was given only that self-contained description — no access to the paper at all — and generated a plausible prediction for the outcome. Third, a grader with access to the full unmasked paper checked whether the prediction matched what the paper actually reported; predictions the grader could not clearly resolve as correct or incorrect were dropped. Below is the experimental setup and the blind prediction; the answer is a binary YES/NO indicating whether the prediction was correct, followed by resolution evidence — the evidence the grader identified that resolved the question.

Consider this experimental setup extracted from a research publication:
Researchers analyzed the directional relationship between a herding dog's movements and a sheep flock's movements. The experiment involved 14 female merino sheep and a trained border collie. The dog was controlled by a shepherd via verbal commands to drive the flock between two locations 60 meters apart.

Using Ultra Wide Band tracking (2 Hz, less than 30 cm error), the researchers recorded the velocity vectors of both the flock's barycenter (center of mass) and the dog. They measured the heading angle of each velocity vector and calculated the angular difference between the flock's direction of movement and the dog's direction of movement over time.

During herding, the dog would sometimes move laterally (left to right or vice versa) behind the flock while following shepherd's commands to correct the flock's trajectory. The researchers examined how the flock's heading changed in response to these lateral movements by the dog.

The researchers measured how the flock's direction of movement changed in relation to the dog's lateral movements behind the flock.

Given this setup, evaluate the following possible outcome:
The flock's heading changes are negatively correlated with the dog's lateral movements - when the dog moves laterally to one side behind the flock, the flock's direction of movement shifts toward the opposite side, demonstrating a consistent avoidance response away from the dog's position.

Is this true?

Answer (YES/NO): YES